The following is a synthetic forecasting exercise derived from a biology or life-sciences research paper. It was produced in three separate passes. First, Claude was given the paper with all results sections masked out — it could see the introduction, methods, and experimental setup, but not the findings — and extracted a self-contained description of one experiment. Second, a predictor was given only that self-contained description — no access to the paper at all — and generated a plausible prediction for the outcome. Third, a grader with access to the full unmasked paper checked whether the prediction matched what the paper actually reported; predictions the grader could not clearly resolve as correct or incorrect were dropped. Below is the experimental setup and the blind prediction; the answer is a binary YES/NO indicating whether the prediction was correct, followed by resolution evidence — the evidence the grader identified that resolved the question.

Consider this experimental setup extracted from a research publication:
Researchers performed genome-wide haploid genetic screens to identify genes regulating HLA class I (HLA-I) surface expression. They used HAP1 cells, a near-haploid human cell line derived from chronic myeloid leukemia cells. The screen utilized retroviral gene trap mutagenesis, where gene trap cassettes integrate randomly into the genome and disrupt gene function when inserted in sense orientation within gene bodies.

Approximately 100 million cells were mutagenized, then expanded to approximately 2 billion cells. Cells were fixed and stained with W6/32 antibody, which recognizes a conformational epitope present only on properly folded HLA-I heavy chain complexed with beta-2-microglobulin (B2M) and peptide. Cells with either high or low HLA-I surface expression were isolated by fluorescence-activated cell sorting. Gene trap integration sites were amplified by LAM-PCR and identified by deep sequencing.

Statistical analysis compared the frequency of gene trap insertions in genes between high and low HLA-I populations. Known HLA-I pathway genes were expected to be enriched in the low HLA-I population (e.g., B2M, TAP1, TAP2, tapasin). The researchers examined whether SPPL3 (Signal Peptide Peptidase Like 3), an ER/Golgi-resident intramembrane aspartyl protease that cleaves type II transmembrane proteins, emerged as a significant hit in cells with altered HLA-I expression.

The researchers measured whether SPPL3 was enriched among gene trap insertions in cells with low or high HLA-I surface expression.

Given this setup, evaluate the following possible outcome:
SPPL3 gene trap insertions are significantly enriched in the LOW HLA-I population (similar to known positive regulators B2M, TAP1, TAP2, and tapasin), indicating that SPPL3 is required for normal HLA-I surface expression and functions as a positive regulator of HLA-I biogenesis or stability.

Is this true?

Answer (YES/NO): NO